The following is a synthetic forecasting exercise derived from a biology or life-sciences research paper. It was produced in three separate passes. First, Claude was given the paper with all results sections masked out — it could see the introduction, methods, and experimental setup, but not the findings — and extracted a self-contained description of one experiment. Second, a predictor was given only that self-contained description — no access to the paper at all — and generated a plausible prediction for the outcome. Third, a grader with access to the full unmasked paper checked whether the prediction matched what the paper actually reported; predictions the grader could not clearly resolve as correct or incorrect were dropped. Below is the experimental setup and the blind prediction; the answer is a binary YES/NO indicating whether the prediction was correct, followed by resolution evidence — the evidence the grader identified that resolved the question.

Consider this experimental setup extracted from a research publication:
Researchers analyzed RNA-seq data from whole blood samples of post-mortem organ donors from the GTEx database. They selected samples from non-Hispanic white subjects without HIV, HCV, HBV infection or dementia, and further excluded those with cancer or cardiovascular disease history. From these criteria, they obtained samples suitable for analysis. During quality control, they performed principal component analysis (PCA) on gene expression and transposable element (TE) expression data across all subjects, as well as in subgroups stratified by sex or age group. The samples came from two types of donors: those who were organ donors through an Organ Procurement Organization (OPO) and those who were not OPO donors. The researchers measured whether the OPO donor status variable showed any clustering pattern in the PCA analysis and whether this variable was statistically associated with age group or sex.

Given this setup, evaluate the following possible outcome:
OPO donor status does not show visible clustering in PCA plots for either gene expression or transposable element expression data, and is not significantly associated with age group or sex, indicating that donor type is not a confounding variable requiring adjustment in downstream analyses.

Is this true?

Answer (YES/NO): NO